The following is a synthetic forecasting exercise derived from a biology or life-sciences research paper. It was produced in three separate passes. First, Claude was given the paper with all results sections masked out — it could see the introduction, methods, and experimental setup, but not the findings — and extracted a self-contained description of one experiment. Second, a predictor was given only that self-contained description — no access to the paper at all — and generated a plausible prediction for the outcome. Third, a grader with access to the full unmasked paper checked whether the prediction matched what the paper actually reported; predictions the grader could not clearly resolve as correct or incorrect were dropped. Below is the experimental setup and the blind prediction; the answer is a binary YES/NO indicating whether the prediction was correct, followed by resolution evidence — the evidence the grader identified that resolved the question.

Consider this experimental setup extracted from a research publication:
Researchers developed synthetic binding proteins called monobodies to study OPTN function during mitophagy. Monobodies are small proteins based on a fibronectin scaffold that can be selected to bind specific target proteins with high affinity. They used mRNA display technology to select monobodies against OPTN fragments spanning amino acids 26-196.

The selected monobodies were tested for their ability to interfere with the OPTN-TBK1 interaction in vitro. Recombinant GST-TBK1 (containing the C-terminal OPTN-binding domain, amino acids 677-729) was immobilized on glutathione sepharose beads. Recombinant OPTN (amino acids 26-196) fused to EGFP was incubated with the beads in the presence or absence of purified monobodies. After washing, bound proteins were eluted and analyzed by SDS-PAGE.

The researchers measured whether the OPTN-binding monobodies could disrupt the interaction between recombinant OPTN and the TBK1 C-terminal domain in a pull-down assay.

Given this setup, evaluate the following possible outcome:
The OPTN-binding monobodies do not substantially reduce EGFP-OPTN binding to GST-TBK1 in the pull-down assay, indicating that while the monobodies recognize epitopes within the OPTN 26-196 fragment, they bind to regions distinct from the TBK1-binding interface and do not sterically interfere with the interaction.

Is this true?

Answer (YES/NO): NO